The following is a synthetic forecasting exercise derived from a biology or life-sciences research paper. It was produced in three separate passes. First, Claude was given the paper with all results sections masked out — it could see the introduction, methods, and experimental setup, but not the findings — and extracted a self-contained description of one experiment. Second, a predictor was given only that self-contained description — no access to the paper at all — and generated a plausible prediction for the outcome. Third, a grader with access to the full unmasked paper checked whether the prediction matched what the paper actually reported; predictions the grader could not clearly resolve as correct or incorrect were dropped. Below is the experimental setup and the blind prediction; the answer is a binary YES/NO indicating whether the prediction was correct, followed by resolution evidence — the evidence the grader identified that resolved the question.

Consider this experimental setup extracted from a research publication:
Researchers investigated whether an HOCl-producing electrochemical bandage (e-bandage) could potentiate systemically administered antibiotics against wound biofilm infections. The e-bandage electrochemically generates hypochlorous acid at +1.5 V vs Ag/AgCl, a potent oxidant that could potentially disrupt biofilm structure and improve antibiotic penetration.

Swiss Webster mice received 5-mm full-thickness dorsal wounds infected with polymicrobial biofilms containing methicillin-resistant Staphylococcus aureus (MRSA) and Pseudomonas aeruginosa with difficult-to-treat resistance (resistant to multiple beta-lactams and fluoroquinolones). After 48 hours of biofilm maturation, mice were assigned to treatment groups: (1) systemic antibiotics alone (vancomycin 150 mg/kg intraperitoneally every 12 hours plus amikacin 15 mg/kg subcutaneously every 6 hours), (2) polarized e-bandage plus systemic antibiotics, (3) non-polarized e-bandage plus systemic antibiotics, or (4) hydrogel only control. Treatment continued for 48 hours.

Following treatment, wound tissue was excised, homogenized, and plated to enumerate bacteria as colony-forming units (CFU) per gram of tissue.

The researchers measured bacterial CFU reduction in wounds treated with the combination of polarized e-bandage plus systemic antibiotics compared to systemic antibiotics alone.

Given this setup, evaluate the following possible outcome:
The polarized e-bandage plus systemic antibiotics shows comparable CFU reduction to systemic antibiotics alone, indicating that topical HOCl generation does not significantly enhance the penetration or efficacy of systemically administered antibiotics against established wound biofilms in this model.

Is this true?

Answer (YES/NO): NO